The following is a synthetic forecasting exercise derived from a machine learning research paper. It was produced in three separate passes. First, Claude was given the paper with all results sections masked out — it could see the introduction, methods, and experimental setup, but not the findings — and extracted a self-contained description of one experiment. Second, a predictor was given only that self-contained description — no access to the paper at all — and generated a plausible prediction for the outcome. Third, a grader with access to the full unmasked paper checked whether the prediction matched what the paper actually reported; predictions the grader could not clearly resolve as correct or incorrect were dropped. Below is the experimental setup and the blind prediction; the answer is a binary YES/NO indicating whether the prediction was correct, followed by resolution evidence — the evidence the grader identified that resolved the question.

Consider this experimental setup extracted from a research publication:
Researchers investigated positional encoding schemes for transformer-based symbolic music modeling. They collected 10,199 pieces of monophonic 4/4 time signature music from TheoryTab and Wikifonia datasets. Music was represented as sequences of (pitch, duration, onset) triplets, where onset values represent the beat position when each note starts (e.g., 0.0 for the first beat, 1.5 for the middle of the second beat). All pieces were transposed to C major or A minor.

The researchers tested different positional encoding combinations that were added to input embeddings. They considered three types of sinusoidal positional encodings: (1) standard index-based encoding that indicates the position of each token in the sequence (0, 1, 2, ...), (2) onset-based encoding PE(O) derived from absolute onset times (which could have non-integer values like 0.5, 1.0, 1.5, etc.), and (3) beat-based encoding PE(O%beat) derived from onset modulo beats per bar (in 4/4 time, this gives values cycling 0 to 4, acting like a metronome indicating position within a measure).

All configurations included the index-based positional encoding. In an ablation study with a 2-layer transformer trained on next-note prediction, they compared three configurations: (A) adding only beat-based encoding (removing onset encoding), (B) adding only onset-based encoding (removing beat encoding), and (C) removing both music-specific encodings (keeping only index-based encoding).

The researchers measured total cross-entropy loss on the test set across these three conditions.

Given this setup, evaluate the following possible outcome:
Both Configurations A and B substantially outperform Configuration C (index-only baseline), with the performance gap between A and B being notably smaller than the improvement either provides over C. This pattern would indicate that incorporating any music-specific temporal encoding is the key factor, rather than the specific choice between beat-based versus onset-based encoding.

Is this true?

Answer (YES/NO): NO